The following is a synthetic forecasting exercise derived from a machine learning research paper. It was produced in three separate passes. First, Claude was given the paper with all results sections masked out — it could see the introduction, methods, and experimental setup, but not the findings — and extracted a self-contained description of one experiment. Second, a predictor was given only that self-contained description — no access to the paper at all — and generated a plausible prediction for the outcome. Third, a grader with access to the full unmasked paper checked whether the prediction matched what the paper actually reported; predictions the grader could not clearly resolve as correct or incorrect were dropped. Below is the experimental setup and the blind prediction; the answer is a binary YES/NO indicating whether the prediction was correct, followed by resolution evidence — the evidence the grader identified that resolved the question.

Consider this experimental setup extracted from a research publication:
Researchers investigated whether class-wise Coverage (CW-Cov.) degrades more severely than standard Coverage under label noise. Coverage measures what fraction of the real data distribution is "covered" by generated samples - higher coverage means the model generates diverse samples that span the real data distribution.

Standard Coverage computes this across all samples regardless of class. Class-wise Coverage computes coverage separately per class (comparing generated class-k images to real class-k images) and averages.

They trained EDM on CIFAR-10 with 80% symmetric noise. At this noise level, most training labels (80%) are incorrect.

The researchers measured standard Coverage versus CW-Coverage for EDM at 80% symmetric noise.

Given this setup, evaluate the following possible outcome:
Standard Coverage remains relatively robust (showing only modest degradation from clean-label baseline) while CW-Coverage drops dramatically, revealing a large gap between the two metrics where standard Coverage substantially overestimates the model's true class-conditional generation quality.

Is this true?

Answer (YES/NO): YES